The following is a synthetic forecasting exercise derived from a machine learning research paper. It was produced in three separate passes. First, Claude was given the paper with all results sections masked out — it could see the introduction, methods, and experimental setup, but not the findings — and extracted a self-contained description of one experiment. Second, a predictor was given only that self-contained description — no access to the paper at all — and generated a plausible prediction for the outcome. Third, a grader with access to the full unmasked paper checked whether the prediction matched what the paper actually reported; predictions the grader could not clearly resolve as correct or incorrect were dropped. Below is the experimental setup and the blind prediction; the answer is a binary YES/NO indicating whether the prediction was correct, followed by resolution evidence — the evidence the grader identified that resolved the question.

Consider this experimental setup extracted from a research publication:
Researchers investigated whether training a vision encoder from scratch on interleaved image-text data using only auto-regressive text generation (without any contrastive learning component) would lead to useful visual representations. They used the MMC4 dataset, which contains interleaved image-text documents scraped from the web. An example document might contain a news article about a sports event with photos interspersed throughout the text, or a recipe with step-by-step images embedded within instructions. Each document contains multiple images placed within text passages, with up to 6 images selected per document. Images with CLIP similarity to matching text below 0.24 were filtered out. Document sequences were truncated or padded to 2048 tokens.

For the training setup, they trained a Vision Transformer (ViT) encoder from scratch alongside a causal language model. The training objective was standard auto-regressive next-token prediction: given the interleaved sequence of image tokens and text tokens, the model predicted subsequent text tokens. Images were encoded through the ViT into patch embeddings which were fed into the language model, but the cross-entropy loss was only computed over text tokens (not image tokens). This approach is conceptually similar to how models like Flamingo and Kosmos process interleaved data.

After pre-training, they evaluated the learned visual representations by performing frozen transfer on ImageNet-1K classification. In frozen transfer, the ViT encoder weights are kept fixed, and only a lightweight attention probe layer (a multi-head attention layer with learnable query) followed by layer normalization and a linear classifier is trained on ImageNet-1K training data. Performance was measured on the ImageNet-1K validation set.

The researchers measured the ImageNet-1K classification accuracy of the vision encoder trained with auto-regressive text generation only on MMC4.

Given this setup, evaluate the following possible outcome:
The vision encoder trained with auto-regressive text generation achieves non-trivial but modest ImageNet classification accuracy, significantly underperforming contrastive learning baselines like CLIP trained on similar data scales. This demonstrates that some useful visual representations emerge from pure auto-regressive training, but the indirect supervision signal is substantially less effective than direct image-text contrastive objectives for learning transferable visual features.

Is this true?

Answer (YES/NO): NO